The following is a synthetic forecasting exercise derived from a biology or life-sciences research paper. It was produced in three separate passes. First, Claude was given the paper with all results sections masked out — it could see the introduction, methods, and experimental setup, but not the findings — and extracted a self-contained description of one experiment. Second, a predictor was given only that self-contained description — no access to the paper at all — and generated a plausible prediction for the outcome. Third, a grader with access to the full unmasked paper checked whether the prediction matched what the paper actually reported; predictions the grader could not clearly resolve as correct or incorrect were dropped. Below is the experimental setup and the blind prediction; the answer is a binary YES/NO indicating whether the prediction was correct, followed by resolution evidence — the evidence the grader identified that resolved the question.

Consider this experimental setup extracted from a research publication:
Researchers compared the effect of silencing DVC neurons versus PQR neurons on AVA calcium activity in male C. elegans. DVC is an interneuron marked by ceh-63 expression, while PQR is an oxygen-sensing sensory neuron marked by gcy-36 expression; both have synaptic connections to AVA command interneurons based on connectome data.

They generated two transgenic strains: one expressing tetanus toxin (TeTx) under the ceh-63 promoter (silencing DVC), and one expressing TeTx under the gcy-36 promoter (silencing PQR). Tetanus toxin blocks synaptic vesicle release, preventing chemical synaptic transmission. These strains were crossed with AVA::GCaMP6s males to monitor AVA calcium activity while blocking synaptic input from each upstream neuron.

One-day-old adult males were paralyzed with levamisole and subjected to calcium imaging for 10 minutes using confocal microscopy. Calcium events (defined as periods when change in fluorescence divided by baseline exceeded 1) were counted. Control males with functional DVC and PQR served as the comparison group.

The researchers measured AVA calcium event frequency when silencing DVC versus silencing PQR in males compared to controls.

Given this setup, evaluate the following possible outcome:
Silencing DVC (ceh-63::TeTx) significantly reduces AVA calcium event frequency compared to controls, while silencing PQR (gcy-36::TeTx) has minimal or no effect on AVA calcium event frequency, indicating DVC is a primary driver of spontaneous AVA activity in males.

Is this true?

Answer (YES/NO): YES